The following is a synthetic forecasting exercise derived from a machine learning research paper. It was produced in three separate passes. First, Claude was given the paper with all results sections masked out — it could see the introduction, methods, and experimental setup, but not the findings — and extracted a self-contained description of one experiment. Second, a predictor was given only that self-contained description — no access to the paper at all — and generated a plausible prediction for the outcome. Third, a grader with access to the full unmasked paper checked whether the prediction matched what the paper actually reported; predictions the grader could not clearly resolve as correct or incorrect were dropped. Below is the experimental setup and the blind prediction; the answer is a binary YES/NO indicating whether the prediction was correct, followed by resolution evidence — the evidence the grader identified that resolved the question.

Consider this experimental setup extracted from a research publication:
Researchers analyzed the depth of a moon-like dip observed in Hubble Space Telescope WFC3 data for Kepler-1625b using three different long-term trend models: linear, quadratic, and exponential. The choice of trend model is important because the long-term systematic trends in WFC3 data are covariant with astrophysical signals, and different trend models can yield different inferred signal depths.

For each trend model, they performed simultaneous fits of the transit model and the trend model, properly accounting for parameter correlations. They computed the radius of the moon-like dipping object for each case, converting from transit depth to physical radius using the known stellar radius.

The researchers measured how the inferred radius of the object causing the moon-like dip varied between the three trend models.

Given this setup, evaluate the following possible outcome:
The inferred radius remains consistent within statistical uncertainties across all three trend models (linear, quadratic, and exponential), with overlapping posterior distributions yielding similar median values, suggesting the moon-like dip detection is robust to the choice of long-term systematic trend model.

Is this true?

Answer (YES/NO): NO